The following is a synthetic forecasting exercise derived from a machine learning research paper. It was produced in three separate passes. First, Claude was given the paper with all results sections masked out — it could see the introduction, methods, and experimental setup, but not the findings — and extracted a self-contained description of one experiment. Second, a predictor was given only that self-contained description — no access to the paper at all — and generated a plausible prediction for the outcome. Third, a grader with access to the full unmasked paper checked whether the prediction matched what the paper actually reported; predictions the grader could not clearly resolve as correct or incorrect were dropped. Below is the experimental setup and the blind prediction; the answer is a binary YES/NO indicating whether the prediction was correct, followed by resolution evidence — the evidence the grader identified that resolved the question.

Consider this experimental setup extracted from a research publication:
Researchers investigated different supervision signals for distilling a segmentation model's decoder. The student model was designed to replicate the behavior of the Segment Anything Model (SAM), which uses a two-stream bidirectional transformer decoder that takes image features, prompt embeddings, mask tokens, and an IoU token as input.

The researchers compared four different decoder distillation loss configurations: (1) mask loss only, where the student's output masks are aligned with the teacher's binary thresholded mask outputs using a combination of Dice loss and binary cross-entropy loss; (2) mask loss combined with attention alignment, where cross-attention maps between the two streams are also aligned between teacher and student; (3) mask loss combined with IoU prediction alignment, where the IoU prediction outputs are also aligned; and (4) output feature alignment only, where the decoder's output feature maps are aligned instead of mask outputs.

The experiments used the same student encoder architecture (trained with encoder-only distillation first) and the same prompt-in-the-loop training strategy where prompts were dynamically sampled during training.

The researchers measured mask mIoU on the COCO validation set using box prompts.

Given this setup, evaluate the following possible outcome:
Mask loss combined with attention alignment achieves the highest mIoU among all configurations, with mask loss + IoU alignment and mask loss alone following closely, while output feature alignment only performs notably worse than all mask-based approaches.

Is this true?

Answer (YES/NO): NO